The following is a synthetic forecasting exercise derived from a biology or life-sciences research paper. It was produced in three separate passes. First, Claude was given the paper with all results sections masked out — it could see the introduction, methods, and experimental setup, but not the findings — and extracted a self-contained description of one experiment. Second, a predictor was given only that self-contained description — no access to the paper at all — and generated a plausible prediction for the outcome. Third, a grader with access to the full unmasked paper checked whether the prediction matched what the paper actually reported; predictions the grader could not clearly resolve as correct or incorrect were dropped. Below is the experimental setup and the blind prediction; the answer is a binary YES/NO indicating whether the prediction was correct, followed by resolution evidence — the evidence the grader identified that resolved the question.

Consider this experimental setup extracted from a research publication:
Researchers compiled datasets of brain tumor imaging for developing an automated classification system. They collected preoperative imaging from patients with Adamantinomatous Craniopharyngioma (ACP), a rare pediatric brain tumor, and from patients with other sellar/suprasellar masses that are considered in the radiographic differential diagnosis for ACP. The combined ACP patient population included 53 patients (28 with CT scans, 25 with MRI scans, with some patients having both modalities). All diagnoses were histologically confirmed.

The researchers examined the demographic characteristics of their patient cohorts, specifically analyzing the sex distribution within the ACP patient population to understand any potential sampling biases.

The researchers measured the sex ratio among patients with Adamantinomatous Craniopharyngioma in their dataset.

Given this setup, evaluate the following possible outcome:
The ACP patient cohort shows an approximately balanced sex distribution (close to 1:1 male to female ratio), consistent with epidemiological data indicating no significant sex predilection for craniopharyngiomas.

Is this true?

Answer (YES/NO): YES